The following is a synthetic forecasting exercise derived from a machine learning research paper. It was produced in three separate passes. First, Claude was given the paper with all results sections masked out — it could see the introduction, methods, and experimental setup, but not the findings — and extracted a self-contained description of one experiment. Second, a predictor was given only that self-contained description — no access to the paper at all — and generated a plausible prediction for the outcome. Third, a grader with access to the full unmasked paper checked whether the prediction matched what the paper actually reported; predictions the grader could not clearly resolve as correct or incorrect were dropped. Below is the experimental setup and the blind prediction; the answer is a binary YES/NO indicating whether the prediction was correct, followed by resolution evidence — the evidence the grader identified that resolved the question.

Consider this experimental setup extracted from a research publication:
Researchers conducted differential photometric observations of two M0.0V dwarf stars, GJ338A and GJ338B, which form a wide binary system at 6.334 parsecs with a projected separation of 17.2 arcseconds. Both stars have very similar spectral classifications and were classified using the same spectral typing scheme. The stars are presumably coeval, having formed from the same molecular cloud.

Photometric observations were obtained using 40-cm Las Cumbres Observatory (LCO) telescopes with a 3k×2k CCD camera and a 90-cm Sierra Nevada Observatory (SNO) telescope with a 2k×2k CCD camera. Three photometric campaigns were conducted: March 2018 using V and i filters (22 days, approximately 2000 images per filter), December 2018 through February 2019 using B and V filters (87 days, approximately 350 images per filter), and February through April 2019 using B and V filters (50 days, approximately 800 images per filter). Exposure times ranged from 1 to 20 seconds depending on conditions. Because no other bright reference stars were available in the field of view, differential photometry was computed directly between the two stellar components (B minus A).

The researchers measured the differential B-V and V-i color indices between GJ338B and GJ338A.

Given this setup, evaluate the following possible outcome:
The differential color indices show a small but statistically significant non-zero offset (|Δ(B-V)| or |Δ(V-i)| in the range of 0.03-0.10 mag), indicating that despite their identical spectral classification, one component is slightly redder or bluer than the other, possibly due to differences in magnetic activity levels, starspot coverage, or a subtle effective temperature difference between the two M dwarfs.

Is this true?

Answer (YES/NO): YES